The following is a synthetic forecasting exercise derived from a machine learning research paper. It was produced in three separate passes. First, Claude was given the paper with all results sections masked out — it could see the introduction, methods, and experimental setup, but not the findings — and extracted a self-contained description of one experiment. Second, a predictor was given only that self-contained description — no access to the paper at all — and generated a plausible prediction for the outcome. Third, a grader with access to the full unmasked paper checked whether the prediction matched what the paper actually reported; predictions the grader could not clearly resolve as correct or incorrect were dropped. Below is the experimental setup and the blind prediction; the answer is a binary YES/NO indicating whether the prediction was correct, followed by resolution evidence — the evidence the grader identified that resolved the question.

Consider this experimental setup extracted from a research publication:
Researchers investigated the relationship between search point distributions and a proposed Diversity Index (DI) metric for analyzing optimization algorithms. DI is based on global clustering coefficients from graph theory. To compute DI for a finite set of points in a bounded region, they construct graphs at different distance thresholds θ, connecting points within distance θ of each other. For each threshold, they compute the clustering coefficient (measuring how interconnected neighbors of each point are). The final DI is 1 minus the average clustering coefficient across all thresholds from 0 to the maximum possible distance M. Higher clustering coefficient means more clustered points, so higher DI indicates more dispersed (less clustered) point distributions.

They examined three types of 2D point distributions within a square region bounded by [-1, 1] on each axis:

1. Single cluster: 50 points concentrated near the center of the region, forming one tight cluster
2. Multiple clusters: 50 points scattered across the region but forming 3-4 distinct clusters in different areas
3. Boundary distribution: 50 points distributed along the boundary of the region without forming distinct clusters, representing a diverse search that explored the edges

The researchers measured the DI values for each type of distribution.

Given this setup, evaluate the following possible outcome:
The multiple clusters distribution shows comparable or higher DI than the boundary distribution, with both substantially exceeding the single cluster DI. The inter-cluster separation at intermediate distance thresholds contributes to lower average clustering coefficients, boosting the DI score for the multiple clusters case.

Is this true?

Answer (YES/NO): NO